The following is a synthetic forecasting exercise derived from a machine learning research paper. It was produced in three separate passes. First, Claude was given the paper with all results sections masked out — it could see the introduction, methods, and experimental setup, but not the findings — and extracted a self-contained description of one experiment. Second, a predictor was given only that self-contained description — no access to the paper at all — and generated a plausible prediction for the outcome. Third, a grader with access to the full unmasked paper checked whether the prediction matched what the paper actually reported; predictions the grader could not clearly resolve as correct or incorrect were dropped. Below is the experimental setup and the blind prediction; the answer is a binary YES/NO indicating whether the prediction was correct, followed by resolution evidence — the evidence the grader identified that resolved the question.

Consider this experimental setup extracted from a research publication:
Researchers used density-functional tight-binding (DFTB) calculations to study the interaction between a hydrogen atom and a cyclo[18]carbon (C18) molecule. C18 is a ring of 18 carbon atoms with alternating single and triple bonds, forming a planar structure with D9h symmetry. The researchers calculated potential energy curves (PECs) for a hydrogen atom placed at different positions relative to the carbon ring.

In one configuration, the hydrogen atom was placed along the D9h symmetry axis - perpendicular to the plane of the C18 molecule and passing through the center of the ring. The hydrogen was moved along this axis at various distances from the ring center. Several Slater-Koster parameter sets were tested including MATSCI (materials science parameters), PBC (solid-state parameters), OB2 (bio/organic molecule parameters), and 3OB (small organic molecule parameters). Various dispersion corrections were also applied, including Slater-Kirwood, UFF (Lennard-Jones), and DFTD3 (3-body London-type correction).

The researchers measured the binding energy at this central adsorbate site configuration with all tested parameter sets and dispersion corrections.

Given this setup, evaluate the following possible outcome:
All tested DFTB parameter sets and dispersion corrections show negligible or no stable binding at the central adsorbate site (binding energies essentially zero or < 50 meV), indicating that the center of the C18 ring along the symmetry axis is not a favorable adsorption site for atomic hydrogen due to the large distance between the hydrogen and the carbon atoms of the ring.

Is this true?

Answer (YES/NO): NO